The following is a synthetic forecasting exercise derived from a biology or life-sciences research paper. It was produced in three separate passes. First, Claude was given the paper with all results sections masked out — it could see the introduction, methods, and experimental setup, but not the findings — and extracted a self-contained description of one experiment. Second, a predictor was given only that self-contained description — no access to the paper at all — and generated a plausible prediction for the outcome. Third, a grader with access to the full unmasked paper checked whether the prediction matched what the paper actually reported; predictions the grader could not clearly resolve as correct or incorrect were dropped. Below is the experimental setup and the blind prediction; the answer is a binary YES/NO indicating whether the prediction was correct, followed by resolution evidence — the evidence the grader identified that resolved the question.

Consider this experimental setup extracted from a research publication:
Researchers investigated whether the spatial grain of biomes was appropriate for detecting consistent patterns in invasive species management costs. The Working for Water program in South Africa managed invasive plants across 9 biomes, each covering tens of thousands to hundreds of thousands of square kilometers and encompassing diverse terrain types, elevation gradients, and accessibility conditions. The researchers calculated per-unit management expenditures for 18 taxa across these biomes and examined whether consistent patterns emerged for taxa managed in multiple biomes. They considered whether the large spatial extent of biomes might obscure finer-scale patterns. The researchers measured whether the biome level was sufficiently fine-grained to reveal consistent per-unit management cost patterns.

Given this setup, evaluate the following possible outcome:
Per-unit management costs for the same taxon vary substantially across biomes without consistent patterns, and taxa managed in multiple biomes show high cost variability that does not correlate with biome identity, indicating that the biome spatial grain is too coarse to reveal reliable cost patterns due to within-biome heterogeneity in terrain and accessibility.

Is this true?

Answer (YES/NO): YES